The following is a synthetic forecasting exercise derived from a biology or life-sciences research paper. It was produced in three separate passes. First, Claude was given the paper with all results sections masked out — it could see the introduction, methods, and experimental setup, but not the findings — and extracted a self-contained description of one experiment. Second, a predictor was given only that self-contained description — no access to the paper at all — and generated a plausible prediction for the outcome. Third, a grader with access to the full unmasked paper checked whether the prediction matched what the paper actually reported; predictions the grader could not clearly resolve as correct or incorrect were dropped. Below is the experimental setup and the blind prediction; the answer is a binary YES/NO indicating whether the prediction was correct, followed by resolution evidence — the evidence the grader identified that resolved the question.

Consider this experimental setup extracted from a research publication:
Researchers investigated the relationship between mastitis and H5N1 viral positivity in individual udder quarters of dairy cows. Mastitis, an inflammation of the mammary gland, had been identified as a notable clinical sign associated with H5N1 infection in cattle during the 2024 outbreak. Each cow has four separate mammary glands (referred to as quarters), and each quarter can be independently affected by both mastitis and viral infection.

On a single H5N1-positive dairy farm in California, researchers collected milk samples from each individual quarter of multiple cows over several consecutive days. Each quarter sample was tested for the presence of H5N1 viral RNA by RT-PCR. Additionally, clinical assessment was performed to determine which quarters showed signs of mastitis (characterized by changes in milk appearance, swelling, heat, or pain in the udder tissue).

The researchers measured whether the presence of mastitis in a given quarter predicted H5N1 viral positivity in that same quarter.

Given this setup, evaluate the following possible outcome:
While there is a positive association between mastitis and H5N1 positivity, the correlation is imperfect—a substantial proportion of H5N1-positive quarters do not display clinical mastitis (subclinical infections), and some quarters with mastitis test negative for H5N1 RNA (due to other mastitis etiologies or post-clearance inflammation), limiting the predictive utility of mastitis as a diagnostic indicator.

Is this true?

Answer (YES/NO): NO